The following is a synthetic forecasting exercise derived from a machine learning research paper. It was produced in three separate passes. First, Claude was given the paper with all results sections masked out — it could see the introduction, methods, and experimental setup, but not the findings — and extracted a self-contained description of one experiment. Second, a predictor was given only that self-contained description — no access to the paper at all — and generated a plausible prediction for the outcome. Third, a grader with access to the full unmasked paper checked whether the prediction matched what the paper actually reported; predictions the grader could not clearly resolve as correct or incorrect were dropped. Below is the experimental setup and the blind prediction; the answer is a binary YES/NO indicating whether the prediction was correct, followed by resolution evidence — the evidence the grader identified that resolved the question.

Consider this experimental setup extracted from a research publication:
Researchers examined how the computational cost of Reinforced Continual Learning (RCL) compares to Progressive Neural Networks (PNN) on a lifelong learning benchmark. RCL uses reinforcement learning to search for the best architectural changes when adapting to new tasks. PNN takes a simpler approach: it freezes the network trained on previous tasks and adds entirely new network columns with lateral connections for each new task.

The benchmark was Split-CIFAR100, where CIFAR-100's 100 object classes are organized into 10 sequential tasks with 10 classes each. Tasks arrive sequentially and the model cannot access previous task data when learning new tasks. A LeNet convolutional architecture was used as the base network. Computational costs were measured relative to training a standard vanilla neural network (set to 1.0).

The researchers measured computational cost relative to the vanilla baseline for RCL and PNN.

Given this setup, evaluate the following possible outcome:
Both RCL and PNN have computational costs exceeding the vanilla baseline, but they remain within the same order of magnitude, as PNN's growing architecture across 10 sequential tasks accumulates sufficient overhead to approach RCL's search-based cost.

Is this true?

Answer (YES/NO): NO